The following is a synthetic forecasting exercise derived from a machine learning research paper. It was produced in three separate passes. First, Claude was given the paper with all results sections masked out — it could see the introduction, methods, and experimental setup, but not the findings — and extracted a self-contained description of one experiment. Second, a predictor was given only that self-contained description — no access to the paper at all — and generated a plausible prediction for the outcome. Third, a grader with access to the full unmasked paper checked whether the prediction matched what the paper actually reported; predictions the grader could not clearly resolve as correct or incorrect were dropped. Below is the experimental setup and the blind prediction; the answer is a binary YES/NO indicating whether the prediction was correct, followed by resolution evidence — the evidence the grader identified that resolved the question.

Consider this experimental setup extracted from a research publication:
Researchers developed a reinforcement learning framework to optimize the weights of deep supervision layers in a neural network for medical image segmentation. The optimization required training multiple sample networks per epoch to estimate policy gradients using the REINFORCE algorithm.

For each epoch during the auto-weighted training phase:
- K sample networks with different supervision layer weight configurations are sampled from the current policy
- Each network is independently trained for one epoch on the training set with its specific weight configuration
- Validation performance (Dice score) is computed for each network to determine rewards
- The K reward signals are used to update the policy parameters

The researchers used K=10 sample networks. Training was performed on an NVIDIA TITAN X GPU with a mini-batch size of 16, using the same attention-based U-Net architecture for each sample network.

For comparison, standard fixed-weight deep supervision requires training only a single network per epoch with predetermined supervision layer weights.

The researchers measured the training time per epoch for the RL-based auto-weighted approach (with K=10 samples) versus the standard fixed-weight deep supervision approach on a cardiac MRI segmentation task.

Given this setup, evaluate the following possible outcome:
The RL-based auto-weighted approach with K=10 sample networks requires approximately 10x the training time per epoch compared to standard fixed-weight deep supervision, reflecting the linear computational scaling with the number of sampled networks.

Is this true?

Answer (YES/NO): YES